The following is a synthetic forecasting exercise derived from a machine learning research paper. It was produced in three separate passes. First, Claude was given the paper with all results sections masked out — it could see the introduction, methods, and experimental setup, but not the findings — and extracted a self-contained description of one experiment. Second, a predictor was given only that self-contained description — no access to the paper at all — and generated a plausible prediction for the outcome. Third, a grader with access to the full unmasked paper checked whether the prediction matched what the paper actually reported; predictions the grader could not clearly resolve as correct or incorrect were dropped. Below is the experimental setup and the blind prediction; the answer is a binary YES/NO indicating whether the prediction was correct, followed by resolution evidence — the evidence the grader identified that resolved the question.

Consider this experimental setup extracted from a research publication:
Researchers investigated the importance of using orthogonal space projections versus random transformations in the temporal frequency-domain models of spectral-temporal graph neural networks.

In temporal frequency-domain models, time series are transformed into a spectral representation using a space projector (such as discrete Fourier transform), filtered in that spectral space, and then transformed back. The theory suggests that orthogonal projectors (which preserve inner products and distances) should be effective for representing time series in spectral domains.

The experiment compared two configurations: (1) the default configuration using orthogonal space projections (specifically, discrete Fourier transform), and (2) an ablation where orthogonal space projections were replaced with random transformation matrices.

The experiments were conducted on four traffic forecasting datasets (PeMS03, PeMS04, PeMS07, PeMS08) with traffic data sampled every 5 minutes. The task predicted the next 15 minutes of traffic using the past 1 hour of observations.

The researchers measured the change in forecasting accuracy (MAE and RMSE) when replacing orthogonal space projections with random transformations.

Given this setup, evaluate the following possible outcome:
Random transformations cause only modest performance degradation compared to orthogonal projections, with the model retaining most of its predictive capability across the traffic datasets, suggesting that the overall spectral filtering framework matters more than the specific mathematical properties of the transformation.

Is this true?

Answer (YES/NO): NO